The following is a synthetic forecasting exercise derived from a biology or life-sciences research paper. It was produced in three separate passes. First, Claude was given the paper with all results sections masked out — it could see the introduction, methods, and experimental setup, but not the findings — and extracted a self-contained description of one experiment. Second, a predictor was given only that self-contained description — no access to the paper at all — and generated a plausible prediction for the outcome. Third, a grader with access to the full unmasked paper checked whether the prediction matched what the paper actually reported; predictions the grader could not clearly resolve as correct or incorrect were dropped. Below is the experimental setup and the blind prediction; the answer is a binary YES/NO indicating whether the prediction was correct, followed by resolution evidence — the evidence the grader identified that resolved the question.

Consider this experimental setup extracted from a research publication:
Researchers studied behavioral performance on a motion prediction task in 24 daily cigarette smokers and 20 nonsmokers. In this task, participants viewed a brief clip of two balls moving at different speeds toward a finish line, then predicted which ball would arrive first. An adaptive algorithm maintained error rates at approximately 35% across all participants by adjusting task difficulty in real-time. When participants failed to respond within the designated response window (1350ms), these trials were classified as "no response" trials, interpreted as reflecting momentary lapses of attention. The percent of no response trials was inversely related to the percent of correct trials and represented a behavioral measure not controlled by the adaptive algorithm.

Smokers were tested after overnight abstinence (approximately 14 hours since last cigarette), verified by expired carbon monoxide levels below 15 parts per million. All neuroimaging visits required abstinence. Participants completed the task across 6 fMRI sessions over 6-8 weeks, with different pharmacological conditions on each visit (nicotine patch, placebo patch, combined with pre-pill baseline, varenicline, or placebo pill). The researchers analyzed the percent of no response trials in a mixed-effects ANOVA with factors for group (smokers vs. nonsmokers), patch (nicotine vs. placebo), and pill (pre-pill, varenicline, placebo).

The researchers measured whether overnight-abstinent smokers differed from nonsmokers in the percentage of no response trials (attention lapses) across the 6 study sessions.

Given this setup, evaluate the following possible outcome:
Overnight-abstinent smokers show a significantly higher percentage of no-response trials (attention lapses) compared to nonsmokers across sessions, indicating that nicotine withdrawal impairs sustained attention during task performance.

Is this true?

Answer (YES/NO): NO